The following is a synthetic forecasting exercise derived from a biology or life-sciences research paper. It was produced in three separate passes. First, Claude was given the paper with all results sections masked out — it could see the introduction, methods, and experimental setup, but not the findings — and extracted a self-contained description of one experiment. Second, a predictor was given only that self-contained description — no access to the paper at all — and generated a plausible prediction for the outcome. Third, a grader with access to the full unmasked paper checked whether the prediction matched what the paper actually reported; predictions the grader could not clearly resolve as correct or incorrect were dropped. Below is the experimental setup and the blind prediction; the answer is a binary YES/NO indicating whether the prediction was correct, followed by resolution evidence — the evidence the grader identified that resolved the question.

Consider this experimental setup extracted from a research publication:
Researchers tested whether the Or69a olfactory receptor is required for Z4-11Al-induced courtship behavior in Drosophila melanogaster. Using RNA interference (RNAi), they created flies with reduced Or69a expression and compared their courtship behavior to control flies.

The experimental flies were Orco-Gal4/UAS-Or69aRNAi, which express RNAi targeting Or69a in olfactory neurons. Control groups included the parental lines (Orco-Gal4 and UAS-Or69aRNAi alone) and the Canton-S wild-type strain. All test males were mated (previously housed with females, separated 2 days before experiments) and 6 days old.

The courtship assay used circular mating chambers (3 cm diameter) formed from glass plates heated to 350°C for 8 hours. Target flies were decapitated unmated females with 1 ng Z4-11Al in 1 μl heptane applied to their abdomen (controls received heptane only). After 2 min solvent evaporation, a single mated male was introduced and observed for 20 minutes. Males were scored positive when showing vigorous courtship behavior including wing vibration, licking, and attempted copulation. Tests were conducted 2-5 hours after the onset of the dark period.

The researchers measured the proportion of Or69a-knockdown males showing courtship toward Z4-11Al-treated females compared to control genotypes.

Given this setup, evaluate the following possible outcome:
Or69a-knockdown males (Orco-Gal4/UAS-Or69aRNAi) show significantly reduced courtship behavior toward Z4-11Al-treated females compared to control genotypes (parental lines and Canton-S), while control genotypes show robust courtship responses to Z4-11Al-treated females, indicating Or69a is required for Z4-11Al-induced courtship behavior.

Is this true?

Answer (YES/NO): YES